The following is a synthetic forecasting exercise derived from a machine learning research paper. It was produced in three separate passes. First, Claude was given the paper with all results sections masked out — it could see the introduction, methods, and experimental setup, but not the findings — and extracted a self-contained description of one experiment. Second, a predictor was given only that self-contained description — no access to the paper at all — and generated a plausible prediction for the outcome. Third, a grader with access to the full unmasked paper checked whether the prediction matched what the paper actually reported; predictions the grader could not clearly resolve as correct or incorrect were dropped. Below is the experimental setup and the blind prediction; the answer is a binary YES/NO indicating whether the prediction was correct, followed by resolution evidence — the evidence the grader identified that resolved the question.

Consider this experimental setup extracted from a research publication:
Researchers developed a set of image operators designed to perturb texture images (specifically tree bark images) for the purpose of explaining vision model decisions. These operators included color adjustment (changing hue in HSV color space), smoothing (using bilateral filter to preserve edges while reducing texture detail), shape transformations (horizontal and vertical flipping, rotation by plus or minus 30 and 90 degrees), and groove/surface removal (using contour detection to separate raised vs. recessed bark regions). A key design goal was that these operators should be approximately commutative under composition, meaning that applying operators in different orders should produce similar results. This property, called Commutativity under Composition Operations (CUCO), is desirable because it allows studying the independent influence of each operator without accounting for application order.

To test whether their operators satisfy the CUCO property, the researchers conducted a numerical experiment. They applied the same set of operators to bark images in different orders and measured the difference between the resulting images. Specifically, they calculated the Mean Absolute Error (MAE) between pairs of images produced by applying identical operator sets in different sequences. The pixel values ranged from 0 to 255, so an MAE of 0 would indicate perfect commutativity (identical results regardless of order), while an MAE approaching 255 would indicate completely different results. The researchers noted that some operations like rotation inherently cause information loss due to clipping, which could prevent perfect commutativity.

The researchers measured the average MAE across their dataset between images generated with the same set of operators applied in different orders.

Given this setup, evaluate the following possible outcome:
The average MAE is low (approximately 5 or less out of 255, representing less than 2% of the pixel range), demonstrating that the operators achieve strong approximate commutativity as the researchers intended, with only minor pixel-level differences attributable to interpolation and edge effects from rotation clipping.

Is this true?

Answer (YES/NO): NO